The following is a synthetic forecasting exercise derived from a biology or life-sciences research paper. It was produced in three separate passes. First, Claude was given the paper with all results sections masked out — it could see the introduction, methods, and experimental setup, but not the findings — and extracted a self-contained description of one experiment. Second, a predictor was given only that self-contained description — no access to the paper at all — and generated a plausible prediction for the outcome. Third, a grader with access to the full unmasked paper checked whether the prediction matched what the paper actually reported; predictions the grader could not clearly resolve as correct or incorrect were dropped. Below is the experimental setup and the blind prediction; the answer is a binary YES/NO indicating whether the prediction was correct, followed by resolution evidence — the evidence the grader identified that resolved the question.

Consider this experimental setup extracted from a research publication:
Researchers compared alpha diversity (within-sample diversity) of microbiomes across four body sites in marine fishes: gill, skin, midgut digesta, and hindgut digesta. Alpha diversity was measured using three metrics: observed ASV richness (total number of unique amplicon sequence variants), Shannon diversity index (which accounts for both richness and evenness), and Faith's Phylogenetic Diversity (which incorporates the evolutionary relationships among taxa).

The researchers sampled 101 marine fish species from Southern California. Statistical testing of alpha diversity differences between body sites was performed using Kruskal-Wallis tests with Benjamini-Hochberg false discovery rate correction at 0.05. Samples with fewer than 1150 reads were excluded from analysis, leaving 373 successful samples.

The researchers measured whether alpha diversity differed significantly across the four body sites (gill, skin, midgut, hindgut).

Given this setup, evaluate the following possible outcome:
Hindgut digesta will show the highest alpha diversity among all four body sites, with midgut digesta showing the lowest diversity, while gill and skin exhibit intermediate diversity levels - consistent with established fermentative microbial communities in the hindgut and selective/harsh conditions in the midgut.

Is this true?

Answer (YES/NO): NO